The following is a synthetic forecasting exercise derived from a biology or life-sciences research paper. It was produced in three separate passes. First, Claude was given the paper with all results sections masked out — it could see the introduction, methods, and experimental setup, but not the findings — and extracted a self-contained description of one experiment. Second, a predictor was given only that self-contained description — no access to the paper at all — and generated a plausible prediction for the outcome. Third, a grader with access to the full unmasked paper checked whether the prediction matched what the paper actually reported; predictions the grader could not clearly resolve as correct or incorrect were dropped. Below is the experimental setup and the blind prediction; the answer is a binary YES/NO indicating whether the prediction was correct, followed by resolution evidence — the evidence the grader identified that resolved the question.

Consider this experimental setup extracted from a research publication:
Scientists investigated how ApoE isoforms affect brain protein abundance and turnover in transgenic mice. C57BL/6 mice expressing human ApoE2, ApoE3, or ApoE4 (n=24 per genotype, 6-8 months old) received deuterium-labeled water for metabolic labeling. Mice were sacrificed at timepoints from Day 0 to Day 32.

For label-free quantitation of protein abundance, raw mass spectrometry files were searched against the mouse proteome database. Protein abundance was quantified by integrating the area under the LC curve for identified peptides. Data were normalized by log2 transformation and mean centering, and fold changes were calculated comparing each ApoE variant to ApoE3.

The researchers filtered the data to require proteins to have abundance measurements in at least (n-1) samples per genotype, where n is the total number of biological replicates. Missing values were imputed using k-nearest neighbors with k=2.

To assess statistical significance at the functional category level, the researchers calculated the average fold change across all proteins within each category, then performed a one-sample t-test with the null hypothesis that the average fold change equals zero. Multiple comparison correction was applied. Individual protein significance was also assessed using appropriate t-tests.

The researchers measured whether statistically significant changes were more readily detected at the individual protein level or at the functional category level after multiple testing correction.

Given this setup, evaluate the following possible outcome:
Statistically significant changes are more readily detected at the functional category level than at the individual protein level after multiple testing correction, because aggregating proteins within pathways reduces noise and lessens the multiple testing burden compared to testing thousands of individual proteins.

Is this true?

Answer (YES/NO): YES